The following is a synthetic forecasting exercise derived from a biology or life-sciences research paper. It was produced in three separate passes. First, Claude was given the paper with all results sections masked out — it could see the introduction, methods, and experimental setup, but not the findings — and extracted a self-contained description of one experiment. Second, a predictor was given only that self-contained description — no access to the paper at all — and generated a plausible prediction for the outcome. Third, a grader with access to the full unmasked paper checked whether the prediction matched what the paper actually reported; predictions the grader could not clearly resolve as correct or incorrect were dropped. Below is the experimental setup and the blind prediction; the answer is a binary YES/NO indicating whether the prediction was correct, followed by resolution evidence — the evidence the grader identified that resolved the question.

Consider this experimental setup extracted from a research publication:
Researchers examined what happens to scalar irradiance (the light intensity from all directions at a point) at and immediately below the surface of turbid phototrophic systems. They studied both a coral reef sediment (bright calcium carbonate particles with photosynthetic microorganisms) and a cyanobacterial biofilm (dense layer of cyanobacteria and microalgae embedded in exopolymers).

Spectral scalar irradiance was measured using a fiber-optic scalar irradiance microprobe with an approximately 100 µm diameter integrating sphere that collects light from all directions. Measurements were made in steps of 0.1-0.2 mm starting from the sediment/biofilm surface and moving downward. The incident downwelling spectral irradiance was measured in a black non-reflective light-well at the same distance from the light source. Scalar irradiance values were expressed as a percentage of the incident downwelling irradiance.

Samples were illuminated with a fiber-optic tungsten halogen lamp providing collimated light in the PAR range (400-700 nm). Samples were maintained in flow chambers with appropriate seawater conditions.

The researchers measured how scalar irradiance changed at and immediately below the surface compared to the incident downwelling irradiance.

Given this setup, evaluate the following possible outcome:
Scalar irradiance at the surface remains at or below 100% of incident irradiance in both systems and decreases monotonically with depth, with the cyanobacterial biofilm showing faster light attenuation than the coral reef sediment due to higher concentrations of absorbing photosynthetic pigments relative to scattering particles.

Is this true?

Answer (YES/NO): NO